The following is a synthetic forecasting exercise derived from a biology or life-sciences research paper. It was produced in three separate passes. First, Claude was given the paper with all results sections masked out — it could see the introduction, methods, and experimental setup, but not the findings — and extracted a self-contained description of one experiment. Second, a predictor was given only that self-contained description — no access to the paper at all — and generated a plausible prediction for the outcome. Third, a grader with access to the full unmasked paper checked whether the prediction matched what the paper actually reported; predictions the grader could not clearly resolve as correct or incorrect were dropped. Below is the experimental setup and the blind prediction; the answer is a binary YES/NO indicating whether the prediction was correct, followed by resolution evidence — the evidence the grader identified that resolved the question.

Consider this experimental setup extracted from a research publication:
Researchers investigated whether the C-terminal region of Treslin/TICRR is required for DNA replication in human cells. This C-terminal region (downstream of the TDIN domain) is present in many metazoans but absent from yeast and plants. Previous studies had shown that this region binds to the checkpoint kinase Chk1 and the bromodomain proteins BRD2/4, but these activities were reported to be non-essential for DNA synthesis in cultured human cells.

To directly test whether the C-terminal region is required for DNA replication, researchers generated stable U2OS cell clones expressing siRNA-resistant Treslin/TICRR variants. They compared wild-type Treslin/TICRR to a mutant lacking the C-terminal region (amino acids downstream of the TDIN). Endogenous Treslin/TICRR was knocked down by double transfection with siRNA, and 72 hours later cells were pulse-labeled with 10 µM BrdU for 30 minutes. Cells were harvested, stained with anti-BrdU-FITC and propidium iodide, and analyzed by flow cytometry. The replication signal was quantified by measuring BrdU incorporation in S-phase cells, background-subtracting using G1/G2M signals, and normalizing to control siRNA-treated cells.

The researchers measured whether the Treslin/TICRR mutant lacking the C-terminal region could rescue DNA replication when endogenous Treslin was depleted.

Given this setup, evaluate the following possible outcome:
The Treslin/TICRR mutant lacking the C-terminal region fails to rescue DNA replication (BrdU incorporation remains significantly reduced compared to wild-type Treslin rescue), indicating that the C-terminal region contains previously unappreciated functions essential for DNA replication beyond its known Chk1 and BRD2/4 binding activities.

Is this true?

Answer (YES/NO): NO